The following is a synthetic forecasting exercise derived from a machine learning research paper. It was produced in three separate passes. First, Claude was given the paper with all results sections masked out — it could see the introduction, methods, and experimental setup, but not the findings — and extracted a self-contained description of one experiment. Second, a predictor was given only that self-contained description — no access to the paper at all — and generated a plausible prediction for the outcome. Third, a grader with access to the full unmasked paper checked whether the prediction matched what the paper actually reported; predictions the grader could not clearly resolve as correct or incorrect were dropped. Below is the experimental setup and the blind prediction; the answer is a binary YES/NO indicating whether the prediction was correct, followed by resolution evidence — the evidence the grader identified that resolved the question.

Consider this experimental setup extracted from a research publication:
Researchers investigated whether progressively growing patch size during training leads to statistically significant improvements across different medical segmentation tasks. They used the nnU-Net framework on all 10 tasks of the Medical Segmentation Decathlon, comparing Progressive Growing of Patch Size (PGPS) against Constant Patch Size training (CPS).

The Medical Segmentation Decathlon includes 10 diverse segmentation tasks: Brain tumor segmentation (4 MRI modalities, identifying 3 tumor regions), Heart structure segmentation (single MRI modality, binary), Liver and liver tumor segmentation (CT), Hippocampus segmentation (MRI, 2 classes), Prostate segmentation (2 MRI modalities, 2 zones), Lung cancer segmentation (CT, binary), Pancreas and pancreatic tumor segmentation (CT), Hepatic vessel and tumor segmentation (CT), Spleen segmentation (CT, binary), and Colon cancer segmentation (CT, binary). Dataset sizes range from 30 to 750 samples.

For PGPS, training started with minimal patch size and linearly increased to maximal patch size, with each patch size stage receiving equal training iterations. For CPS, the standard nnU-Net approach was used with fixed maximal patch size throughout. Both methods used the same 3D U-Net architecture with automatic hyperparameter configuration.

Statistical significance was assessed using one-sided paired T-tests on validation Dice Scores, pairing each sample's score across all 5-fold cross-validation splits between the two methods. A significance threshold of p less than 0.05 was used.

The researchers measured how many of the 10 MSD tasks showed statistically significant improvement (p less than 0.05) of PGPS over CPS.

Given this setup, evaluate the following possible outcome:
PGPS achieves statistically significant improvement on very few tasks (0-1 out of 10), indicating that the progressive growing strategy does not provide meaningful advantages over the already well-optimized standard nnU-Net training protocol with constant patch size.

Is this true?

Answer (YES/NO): NO